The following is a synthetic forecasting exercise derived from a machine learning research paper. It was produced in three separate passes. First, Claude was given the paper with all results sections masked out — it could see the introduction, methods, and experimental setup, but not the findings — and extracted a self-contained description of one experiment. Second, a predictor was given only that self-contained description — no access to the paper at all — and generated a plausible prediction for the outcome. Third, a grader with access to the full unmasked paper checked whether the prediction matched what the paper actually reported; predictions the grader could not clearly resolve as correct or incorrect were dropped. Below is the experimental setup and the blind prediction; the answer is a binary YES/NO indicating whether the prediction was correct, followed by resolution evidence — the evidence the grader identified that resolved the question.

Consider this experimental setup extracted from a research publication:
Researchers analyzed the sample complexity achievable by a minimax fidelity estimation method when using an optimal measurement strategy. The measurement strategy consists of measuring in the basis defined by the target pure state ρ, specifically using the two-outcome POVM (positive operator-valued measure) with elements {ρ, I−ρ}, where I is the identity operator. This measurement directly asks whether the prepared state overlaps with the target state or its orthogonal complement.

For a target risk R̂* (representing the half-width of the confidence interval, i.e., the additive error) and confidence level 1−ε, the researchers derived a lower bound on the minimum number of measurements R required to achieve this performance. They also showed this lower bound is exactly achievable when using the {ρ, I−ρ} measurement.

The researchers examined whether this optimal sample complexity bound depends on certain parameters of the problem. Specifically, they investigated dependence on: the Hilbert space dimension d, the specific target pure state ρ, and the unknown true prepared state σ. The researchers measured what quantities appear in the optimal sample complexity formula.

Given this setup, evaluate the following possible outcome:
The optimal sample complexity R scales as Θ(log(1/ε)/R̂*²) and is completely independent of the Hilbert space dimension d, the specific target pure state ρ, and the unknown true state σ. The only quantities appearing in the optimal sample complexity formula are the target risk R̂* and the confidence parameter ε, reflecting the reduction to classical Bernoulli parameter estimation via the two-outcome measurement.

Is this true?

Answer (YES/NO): YES